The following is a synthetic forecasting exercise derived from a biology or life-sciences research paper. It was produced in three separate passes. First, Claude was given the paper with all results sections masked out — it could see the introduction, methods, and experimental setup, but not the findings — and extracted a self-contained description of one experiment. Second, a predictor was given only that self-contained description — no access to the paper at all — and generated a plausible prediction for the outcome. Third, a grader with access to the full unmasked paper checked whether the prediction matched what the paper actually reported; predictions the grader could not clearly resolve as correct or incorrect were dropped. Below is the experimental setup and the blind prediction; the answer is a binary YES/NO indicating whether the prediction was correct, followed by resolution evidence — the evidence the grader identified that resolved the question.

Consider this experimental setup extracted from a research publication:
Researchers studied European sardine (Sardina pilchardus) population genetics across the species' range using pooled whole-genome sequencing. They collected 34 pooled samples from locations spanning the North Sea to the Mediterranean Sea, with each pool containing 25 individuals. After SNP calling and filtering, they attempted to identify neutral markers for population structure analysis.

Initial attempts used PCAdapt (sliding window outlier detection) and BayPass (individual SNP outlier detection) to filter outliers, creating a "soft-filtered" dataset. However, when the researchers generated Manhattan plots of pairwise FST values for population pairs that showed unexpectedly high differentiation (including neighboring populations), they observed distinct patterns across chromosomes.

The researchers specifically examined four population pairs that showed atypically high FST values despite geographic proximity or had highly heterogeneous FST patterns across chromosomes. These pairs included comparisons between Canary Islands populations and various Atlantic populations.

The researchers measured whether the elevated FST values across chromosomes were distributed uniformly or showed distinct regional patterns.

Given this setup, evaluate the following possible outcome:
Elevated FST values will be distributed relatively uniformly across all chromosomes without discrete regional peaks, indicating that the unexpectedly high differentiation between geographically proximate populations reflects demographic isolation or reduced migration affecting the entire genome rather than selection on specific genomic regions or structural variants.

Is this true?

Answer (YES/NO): NO